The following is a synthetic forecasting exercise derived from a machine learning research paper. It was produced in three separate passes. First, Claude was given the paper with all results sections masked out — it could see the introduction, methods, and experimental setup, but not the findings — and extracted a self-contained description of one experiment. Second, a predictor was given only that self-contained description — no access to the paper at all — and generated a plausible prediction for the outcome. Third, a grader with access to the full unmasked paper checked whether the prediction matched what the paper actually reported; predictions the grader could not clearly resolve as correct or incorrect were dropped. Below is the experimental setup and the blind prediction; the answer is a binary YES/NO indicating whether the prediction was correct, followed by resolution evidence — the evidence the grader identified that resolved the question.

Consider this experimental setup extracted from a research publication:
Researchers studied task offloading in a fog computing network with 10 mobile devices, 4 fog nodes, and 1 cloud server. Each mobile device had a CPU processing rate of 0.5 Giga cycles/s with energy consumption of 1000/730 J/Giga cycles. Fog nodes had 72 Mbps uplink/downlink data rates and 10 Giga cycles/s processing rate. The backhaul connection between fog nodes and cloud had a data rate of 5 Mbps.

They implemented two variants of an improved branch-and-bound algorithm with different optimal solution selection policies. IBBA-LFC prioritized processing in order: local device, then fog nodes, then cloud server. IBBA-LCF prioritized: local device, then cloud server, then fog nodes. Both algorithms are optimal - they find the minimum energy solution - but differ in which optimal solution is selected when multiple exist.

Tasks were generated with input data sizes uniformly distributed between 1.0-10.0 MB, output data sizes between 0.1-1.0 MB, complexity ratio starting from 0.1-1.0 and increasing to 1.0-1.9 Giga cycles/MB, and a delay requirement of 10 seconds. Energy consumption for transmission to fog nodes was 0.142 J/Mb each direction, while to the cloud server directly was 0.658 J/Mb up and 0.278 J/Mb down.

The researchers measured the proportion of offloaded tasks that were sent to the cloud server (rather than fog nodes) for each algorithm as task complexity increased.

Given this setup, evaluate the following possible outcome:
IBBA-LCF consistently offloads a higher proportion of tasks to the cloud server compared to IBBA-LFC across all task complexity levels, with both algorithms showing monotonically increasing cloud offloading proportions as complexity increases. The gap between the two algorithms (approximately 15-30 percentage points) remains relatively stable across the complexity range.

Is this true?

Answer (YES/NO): NO